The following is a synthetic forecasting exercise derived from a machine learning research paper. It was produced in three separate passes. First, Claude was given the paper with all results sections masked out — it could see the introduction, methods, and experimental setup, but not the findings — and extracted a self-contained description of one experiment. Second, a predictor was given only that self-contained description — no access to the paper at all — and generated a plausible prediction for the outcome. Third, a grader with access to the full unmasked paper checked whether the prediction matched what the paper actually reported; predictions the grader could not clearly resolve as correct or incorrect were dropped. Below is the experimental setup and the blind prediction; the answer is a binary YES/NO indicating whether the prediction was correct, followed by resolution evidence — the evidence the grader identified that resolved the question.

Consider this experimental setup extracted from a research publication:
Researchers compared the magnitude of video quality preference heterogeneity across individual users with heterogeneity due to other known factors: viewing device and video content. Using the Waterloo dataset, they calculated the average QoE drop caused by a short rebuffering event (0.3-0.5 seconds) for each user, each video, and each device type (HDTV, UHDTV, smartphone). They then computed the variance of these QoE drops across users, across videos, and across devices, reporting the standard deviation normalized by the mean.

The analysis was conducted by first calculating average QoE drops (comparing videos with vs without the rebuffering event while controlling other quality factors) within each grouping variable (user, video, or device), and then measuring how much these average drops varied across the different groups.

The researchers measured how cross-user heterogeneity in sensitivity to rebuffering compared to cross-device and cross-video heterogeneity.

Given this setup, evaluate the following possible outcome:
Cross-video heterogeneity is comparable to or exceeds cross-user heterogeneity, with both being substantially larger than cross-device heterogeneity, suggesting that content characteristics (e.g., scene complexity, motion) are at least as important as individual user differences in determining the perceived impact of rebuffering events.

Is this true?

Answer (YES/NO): NO